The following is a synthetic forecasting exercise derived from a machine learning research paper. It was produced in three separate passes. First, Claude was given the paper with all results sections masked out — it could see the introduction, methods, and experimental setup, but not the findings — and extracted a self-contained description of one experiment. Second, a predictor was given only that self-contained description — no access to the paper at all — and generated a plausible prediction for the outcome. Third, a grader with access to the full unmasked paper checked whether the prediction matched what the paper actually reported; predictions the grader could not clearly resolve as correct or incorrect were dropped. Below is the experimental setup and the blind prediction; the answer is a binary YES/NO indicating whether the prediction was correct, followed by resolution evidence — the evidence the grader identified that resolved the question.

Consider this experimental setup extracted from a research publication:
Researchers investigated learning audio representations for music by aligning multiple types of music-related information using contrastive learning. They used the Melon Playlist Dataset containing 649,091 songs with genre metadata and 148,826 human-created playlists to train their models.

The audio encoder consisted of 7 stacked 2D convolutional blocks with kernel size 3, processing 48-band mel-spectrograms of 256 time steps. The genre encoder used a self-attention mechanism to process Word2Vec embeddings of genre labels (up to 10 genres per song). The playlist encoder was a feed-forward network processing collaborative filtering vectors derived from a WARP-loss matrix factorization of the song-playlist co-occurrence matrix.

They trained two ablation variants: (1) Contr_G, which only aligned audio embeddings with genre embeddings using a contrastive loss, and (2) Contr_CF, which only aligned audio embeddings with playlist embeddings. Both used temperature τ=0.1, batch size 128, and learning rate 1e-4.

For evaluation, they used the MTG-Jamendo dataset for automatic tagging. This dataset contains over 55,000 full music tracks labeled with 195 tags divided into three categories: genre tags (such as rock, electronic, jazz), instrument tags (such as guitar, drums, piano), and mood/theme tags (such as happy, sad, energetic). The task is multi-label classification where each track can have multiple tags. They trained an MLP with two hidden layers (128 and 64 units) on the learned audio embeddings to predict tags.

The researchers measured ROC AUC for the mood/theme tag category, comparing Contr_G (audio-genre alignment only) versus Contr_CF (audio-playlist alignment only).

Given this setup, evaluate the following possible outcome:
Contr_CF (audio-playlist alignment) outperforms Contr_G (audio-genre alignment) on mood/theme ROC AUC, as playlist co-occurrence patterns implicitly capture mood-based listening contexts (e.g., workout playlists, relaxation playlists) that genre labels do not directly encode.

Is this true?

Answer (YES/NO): NO